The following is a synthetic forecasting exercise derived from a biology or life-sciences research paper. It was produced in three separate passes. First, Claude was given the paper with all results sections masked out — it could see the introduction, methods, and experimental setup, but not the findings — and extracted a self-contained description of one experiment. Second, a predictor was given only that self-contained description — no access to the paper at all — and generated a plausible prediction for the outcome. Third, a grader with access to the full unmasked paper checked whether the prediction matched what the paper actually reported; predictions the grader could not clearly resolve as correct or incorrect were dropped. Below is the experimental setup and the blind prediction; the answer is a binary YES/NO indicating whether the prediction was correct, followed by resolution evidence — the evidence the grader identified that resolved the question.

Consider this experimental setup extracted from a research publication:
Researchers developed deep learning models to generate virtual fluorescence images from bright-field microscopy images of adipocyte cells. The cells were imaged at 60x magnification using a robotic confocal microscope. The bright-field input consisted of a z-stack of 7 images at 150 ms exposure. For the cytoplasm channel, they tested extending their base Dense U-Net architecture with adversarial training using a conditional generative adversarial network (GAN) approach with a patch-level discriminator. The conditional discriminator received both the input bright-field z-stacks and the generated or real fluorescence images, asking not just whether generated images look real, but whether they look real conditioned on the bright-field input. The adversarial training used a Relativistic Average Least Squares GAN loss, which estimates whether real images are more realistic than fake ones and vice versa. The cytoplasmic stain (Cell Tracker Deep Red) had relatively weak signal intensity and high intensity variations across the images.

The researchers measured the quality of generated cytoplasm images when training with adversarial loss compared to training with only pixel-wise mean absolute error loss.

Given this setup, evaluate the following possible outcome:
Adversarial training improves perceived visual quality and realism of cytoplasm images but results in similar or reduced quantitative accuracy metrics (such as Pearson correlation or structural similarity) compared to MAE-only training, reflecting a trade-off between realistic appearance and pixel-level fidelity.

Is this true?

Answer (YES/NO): NO